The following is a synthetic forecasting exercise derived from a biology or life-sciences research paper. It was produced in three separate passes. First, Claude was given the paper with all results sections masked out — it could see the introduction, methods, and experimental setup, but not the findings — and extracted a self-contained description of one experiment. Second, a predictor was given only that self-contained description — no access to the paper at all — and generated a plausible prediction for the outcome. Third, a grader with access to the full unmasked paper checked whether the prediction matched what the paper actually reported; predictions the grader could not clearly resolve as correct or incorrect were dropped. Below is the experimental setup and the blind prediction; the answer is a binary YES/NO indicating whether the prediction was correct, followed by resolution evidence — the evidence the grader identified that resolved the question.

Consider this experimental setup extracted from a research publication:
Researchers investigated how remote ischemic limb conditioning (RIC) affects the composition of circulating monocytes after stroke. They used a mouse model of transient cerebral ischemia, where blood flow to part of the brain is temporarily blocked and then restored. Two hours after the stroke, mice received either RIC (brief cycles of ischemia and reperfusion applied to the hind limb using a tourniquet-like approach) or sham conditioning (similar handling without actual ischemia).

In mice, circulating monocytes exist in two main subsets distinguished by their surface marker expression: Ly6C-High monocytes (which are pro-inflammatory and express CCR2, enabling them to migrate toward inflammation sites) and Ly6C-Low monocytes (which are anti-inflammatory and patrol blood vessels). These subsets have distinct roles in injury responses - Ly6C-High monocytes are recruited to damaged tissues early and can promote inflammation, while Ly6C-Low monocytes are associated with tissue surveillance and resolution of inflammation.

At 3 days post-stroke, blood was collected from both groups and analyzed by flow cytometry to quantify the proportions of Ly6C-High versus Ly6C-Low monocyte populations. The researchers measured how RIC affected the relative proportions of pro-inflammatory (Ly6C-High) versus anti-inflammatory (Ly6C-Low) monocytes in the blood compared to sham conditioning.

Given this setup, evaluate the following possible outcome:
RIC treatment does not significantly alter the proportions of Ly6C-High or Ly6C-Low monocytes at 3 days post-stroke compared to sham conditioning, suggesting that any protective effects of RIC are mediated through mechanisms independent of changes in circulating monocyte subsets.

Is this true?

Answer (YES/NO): NO